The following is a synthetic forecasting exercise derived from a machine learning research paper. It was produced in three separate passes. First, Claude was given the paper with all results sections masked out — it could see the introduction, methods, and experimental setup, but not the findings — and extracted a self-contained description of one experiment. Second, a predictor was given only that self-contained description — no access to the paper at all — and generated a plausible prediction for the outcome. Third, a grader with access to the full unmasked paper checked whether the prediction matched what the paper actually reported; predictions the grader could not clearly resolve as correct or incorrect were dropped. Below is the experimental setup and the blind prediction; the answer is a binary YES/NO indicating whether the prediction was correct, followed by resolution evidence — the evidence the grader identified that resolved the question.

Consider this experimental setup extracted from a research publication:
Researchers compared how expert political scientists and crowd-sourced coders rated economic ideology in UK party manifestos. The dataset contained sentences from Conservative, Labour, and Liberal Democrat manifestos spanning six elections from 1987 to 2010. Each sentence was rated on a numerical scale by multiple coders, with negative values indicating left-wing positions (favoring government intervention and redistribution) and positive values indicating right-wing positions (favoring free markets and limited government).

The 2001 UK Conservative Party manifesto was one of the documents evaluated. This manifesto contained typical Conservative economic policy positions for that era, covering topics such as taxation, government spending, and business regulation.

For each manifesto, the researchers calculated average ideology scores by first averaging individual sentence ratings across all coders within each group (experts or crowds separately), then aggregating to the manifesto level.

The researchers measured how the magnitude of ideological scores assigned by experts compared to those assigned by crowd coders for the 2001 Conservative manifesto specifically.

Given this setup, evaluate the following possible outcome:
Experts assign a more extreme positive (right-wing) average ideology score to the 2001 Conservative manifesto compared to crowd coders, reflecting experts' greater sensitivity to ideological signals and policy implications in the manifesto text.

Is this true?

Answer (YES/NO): YES